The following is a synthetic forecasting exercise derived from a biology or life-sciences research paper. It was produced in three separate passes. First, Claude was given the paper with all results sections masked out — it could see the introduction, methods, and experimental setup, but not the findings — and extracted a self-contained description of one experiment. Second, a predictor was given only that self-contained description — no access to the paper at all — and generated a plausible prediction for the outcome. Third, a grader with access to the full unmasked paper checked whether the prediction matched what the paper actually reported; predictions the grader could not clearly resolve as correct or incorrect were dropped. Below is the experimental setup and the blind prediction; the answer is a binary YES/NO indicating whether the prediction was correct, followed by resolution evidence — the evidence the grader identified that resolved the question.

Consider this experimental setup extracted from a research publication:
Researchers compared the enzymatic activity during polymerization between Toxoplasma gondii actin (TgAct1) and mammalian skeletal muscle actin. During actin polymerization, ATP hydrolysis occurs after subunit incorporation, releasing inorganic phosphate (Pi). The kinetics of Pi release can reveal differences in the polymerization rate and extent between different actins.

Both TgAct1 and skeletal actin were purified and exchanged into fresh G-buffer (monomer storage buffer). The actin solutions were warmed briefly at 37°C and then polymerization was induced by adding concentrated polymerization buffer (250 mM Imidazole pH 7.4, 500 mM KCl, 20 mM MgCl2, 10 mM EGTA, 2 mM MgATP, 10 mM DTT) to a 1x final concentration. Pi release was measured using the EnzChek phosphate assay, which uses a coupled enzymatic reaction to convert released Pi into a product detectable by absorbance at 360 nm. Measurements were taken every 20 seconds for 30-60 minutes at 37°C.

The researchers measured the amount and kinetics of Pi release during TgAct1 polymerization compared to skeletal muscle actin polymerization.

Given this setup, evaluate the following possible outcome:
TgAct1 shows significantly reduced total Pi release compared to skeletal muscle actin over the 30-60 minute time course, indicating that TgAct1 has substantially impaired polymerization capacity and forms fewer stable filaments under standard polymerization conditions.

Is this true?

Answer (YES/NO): NO